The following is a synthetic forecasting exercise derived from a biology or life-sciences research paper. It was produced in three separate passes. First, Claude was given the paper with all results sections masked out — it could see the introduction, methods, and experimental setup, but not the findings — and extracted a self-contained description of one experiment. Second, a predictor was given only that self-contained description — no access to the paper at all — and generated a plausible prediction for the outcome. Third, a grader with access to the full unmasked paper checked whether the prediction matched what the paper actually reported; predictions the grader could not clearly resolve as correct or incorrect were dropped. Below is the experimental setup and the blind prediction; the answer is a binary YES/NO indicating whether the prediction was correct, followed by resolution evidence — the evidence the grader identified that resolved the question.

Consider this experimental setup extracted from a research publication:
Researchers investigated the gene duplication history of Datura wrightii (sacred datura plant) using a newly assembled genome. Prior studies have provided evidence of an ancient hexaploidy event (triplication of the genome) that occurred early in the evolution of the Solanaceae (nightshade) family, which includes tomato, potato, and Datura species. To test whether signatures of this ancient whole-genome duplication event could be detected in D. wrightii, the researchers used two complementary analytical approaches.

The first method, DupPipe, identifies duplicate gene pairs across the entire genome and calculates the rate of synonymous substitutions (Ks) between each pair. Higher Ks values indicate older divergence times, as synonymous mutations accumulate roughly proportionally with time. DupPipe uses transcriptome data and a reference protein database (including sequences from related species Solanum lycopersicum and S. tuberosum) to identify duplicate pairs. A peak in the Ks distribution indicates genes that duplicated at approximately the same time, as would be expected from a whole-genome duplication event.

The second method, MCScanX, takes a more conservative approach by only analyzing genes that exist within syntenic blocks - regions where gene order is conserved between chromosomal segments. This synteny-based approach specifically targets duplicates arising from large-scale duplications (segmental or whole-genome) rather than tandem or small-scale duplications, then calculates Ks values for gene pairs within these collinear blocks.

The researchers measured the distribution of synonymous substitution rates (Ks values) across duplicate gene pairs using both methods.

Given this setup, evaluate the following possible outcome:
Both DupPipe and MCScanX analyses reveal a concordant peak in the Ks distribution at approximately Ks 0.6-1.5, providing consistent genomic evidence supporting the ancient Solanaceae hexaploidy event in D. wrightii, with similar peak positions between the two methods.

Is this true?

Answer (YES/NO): NO